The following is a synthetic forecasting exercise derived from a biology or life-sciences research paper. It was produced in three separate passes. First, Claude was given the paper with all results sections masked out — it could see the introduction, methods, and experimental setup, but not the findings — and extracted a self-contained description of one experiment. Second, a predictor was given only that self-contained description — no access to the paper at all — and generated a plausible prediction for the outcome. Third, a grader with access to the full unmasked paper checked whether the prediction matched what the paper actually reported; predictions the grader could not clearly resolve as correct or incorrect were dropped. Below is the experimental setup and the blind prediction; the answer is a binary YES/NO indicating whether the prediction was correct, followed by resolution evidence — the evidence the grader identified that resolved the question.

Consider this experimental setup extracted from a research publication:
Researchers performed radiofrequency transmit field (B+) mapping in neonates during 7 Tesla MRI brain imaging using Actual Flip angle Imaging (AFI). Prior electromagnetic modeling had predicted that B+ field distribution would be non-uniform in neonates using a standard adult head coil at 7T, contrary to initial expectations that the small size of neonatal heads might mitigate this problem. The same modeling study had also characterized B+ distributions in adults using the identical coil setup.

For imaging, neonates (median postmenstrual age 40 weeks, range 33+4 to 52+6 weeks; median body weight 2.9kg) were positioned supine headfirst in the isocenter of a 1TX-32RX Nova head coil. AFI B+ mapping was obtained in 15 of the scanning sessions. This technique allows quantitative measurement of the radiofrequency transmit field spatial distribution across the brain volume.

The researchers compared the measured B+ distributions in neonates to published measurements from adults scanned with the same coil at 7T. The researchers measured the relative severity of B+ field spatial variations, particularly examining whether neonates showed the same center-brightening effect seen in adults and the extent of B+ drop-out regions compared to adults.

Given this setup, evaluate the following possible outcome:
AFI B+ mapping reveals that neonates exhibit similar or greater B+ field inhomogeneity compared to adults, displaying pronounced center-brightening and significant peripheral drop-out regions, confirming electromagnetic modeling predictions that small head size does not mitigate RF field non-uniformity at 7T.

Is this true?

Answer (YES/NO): NO